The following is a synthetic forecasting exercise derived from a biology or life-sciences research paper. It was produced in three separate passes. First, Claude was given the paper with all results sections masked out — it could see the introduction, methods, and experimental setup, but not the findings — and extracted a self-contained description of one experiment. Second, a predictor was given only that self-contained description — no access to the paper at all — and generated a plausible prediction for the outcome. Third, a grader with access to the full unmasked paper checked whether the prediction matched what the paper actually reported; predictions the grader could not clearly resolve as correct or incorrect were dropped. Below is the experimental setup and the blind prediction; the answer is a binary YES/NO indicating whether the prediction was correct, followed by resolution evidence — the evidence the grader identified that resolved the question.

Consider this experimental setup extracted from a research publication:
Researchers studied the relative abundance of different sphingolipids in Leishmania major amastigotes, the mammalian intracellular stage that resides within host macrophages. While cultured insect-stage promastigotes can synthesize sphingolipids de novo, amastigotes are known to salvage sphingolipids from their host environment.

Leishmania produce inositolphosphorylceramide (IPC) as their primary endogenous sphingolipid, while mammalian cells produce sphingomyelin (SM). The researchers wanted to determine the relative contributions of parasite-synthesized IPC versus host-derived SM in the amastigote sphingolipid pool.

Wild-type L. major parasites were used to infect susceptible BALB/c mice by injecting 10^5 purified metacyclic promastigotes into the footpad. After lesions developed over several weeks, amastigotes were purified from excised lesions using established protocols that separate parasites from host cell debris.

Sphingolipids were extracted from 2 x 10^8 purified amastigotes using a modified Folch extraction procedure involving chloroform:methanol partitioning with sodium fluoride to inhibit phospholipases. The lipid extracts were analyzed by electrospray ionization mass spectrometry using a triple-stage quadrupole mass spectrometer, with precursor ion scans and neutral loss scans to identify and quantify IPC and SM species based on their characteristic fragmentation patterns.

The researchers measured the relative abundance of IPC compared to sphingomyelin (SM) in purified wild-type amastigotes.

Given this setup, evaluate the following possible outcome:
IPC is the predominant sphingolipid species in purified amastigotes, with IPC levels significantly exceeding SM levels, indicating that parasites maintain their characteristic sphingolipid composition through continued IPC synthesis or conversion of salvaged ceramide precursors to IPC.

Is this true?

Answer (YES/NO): NO